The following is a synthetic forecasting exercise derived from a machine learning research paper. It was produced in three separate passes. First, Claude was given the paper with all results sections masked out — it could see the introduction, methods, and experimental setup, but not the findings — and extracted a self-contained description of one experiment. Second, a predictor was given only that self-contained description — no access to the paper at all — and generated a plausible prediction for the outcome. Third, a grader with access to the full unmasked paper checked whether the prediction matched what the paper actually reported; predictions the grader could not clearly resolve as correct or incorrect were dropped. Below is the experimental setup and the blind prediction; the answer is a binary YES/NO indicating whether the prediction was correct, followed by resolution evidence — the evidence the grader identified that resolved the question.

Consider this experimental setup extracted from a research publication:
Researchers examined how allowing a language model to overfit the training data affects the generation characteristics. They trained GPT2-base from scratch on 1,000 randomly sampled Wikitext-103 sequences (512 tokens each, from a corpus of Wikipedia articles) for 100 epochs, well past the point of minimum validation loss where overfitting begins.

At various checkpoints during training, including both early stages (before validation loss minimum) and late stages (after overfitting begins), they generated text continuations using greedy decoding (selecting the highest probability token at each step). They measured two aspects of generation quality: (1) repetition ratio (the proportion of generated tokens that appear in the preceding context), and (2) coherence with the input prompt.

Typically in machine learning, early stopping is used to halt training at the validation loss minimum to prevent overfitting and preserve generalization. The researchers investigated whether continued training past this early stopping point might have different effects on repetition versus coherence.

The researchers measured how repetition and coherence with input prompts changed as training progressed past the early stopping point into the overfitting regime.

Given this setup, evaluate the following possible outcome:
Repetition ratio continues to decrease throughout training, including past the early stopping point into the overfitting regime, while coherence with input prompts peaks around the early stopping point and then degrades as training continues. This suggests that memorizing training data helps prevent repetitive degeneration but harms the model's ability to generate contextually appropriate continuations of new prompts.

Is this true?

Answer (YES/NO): YES